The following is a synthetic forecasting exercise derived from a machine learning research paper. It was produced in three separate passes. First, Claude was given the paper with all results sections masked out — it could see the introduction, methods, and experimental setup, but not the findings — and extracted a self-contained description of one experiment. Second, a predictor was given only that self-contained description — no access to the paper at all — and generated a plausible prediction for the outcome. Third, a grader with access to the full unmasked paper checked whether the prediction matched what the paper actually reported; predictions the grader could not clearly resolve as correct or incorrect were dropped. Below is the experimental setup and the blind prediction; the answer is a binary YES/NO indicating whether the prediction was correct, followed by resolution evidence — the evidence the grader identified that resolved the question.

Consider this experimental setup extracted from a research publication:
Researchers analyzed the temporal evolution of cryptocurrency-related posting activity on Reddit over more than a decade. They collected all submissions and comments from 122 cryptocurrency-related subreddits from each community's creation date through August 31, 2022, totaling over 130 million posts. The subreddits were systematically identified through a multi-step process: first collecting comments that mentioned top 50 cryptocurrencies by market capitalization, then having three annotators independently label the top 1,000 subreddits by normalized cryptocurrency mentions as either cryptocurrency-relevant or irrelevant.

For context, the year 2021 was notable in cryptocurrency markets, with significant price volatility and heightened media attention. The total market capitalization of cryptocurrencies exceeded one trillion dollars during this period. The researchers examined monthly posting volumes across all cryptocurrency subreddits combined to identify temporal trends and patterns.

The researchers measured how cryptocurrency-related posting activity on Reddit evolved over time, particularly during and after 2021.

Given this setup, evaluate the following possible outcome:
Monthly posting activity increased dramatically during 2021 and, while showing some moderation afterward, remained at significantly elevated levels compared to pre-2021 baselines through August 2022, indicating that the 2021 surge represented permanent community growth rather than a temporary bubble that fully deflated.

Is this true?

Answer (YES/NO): NO